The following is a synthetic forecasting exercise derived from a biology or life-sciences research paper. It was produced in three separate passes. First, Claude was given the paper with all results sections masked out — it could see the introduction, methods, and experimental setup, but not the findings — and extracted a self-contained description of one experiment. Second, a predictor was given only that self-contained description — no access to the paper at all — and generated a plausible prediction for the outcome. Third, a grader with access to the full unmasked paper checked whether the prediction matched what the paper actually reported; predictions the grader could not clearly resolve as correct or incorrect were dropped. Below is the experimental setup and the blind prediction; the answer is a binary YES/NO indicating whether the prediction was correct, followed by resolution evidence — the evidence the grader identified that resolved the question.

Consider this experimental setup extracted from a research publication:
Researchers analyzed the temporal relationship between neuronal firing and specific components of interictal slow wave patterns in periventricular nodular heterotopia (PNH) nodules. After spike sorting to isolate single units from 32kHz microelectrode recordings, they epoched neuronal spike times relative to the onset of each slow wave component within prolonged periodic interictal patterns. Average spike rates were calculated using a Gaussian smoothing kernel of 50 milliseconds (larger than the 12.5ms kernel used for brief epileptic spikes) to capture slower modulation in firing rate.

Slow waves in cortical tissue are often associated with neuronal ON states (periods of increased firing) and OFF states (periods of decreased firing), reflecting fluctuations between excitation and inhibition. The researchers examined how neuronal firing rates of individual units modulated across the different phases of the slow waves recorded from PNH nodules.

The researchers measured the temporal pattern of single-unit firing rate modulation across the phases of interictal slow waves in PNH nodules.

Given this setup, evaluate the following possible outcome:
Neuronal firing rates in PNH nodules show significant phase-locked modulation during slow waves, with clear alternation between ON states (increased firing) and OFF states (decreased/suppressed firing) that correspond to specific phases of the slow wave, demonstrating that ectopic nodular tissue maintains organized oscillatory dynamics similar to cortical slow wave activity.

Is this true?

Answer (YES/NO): YES